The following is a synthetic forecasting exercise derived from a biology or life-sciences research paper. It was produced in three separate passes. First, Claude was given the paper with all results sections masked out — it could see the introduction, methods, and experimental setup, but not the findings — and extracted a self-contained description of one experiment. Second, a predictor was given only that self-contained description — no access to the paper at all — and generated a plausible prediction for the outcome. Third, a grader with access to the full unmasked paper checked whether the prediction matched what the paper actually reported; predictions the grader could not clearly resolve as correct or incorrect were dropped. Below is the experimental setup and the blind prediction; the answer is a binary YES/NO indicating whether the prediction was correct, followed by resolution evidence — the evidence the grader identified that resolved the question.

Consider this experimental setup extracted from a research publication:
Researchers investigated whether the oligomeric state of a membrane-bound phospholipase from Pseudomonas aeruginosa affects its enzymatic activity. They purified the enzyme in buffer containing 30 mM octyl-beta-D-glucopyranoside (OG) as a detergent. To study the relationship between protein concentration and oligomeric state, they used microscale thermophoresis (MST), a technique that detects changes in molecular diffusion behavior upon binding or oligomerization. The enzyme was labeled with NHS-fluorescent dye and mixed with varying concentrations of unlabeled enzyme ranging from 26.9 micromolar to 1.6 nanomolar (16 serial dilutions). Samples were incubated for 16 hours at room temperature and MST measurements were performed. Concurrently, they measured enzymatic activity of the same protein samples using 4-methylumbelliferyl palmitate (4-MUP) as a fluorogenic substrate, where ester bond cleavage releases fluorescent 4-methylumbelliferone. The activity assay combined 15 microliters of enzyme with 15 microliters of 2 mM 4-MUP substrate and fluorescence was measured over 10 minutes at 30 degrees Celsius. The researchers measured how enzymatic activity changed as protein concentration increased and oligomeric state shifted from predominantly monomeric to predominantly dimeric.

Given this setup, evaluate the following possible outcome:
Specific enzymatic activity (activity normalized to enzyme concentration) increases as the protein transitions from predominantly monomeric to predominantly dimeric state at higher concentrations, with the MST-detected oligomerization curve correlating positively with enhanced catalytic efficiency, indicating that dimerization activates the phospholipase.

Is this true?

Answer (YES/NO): NO